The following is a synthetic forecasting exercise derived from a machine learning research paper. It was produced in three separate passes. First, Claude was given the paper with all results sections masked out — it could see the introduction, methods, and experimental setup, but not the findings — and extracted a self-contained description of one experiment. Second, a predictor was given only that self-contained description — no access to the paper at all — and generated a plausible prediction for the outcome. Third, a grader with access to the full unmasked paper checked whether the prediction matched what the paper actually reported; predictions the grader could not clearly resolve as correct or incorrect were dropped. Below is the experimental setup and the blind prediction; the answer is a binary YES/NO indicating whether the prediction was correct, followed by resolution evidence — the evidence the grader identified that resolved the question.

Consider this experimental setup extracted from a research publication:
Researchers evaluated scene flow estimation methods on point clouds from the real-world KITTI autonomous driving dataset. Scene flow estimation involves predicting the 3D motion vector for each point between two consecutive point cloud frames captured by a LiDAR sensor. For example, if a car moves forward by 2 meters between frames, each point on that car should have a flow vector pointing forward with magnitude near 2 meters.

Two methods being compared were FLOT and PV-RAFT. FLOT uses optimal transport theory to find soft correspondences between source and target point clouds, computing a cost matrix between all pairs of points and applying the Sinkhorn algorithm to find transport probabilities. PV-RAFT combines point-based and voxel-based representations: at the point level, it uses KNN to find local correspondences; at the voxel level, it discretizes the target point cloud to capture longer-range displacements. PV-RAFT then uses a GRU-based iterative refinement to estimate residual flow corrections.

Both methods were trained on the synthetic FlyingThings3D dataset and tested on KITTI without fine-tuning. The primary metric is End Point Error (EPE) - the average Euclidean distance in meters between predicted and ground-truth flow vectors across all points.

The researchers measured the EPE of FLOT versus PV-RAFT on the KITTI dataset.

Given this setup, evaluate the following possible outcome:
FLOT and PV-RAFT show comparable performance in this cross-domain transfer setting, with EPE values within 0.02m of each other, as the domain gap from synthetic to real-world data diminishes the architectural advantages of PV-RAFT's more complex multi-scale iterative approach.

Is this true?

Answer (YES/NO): YES